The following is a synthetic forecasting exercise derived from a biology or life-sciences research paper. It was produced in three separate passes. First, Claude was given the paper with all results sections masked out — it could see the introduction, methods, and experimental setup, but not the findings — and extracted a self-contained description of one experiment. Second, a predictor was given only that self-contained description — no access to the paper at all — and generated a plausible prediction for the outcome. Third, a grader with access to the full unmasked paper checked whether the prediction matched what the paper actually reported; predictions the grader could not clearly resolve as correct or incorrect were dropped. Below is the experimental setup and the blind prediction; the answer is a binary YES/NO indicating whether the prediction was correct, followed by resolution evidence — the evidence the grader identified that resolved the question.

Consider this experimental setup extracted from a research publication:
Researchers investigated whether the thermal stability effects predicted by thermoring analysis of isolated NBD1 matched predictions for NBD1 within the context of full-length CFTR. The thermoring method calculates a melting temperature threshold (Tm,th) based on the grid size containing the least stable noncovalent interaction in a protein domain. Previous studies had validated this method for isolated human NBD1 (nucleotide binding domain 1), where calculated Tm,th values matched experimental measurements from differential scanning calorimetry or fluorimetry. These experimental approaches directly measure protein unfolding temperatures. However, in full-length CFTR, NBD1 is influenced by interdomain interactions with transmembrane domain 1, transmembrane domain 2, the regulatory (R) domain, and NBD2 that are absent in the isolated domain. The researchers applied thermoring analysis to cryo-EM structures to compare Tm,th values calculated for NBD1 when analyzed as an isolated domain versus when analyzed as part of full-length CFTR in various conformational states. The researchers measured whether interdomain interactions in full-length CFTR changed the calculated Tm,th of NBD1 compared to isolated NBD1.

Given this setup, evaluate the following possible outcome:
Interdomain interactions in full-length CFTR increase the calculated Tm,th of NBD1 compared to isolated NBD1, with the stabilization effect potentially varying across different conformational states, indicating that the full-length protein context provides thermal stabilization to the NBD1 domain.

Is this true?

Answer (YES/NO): YES